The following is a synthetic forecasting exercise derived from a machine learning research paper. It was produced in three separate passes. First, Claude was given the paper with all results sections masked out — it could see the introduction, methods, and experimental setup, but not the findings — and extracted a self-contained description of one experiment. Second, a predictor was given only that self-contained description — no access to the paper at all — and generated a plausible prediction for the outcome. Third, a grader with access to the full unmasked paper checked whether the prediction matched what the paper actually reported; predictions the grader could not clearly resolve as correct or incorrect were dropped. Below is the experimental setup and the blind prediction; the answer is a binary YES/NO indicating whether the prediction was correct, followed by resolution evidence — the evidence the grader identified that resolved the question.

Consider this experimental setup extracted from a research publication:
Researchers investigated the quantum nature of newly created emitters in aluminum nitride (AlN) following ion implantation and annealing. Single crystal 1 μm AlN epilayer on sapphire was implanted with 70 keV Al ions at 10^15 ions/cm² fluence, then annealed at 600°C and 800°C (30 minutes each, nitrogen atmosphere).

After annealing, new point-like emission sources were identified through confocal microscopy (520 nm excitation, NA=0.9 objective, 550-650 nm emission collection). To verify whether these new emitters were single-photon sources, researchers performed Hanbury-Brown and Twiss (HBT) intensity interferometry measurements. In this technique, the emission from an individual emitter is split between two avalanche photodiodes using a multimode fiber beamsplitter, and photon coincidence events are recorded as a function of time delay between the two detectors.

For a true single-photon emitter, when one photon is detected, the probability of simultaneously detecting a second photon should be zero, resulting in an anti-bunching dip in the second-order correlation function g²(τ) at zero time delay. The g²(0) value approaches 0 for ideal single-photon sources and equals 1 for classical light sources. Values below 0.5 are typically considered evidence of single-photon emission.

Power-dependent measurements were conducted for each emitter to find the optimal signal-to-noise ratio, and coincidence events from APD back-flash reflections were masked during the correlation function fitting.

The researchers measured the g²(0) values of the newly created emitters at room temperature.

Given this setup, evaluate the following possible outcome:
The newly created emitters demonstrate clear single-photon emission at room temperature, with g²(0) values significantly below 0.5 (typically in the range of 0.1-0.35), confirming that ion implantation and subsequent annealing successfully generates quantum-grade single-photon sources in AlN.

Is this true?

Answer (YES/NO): YES